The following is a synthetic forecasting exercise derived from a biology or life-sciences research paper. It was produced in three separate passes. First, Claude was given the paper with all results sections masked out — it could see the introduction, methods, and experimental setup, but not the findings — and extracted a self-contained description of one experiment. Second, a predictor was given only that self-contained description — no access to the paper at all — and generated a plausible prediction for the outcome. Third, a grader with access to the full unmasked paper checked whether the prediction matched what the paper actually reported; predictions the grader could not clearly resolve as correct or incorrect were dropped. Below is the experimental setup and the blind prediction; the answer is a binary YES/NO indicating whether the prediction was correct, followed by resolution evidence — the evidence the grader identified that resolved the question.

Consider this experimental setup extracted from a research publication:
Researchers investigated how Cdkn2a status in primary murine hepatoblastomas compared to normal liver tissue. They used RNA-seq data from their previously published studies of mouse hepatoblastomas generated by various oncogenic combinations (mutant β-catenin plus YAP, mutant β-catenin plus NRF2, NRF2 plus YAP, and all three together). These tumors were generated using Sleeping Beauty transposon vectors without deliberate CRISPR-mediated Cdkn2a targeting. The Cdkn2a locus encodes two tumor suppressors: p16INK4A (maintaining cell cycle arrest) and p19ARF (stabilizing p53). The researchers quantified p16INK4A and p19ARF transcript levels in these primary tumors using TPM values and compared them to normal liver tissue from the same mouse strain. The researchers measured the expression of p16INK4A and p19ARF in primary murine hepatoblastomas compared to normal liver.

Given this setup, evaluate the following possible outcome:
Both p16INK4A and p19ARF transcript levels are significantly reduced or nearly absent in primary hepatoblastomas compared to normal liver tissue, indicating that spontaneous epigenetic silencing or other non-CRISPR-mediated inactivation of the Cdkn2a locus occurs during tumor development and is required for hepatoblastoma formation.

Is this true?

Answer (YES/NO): NO